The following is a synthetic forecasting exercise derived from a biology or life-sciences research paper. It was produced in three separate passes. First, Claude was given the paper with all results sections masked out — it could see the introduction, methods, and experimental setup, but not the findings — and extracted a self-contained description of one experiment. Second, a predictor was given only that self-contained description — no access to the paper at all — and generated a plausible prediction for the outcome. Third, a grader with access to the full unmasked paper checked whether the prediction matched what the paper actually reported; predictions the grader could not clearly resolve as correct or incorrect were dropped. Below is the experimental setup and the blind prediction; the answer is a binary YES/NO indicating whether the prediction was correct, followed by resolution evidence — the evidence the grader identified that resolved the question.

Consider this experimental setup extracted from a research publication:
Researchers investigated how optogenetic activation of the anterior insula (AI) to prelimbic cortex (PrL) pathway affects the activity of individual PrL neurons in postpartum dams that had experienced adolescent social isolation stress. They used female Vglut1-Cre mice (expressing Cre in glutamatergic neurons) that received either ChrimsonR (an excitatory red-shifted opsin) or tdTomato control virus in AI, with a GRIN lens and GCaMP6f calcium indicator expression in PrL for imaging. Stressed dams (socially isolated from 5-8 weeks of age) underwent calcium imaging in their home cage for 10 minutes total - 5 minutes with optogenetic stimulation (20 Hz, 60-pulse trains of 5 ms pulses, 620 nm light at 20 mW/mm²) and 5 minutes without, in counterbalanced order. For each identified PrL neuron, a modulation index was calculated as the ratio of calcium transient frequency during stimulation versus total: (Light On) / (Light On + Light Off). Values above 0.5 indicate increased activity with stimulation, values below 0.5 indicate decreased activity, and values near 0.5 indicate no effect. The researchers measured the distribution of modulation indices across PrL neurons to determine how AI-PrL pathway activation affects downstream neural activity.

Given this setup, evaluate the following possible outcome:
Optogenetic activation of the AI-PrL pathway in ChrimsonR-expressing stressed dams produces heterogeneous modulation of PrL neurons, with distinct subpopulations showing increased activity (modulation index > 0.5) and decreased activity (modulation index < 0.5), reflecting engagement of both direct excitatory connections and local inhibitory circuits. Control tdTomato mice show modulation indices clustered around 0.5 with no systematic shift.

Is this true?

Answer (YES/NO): NO